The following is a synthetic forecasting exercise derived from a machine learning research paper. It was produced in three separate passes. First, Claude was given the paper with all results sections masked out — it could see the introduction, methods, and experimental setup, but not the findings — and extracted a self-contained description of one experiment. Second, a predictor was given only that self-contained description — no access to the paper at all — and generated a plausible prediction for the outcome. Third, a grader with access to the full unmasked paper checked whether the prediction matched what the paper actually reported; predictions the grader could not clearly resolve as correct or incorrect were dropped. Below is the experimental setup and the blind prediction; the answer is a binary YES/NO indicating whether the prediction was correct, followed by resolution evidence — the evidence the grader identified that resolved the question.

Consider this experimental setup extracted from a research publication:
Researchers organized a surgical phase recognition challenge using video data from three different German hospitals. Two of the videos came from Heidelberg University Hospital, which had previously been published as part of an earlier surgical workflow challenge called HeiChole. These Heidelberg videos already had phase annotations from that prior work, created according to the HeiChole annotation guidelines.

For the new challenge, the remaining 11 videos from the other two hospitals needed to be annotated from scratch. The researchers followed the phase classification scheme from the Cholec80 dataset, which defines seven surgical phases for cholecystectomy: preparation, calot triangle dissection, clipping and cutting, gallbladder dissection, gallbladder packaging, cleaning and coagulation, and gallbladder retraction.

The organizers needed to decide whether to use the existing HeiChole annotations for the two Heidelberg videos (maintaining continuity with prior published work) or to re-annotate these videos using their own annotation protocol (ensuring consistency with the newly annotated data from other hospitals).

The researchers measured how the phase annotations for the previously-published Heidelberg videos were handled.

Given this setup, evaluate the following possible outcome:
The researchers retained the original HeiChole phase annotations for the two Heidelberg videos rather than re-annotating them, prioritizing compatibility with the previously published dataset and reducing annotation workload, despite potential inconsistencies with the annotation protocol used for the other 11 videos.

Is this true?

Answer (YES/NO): NO